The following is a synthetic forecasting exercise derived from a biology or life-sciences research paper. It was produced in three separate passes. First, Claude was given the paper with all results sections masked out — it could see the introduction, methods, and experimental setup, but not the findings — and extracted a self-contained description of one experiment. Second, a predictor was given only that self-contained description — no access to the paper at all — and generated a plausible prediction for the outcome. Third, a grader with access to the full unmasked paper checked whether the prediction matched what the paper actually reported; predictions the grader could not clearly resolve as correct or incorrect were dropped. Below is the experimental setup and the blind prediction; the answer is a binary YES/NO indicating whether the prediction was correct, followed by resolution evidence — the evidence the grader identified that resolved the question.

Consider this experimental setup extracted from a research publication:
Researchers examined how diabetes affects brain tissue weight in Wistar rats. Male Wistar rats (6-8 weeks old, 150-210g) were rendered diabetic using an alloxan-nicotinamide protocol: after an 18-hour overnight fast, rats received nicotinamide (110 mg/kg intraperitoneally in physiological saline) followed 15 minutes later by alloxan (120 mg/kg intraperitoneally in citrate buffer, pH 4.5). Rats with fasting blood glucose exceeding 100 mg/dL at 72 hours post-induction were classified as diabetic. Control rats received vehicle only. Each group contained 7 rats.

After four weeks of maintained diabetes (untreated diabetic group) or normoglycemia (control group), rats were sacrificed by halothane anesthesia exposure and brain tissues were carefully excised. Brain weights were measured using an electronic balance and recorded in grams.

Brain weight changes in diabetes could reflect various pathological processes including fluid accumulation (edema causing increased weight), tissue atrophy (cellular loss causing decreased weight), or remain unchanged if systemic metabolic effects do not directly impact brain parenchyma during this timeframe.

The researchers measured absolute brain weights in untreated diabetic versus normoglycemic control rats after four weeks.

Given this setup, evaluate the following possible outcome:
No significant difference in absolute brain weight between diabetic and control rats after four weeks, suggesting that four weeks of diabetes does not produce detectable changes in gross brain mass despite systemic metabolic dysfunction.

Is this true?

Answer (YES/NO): YES